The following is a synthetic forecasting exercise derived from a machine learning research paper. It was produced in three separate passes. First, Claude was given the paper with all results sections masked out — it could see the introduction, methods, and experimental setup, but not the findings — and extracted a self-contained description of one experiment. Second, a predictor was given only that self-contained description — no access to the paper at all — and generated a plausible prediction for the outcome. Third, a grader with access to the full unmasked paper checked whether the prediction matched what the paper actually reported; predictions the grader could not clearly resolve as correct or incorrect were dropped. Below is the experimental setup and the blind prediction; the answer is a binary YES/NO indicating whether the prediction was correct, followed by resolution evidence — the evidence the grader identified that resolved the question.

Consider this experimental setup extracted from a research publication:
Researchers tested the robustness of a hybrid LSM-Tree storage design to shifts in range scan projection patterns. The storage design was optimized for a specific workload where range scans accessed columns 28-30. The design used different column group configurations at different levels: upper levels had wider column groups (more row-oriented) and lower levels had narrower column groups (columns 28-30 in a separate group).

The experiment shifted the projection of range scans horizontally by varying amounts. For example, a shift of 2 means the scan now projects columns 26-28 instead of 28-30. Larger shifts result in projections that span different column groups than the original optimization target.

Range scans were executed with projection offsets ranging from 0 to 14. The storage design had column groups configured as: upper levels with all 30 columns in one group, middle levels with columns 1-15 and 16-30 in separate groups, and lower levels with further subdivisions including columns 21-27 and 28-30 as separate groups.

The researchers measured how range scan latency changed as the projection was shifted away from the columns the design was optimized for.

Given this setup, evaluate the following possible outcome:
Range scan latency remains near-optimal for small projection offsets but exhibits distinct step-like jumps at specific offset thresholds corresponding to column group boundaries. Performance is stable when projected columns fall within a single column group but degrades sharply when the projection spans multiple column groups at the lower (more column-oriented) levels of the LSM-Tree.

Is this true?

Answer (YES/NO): YES